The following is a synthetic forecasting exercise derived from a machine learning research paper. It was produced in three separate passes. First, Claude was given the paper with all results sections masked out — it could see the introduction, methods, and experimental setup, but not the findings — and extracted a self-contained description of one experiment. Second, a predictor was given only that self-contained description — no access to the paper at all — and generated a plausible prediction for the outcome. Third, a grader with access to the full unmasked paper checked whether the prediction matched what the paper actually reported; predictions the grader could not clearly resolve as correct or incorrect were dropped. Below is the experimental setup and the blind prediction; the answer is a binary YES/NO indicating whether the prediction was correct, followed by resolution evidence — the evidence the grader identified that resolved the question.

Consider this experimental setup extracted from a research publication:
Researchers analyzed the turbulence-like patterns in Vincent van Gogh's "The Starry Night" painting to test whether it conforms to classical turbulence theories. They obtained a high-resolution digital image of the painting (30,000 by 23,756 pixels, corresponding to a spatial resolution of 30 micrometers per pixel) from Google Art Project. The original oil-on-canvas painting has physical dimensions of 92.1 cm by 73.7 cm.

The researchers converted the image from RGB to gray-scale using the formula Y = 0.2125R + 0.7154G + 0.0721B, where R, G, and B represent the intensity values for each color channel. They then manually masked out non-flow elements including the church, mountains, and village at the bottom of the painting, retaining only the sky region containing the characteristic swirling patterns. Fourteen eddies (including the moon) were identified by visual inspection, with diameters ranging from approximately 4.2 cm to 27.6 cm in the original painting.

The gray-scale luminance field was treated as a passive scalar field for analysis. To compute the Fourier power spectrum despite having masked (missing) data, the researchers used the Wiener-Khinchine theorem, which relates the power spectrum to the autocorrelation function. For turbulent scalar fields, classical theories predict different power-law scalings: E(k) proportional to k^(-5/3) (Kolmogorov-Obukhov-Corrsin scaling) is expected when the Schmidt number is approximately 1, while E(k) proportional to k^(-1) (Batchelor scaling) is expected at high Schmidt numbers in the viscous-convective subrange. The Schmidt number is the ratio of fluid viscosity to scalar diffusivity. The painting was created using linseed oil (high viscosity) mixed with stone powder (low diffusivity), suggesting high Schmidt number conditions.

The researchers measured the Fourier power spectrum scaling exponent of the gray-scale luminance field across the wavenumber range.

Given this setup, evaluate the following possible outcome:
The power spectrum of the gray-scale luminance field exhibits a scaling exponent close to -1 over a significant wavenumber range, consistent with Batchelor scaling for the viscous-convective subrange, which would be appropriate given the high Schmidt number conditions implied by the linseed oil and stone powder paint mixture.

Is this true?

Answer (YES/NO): YES